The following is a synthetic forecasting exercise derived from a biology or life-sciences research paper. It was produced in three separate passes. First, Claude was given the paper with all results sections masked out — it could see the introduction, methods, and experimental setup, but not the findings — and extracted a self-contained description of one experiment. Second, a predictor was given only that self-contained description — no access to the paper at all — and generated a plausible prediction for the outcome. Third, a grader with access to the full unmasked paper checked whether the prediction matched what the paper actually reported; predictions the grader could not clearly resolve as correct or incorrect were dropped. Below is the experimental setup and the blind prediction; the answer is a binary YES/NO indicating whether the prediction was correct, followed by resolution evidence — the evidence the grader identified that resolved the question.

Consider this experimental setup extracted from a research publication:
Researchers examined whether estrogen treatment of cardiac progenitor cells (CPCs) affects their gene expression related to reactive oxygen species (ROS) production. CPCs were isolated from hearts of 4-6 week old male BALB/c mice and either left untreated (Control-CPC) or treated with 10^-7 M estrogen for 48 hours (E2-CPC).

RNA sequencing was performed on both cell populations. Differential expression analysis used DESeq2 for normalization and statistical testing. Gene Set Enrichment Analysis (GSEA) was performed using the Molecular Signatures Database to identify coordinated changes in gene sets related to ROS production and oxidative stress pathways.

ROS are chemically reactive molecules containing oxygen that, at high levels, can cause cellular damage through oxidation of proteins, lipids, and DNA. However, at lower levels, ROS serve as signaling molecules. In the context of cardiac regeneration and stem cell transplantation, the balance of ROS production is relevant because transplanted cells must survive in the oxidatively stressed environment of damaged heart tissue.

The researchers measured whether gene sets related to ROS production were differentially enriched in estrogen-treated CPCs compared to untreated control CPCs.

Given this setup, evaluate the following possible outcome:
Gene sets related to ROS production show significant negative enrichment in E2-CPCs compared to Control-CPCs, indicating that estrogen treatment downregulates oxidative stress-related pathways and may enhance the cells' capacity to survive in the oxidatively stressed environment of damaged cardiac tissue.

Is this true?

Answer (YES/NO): NO